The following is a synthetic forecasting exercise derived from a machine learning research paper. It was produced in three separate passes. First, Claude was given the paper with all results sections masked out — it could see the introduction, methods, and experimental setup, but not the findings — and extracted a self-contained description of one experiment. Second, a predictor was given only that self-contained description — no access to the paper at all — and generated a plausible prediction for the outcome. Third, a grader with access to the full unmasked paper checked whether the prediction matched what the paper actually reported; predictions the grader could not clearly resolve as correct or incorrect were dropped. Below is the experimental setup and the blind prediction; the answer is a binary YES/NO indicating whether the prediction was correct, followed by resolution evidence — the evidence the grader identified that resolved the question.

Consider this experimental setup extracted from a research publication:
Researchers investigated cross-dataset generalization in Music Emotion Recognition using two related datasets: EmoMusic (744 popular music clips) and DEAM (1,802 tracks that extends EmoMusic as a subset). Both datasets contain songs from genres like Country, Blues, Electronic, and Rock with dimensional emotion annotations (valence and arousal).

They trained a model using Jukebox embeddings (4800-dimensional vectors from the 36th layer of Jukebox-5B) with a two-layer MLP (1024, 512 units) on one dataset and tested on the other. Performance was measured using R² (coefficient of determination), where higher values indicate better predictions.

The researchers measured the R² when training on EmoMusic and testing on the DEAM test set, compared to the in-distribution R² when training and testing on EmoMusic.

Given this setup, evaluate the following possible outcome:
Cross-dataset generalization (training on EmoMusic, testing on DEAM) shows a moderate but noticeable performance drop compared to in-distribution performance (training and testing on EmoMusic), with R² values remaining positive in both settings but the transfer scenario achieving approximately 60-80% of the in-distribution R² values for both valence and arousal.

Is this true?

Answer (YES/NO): YES